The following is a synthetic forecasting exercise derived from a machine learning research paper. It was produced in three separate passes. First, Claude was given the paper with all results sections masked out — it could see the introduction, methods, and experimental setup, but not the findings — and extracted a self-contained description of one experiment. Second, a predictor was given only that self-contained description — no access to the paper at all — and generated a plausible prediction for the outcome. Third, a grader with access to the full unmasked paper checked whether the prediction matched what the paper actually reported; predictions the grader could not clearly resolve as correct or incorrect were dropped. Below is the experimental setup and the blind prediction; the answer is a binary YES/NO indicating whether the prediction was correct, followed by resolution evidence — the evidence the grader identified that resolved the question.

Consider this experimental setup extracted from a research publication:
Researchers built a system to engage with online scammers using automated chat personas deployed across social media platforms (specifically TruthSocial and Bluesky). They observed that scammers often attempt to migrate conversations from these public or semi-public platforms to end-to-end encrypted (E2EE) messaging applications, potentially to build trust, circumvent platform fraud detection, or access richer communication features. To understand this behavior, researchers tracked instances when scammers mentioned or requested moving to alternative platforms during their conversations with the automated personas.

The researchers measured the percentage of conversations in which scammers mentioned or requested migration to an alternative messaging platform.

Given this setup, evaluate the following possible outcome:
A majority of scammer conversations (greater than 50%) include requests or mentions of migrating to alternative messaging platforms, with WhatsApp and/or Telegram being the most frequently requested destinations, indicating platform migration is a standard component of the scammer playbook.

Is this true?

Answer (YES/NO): YES